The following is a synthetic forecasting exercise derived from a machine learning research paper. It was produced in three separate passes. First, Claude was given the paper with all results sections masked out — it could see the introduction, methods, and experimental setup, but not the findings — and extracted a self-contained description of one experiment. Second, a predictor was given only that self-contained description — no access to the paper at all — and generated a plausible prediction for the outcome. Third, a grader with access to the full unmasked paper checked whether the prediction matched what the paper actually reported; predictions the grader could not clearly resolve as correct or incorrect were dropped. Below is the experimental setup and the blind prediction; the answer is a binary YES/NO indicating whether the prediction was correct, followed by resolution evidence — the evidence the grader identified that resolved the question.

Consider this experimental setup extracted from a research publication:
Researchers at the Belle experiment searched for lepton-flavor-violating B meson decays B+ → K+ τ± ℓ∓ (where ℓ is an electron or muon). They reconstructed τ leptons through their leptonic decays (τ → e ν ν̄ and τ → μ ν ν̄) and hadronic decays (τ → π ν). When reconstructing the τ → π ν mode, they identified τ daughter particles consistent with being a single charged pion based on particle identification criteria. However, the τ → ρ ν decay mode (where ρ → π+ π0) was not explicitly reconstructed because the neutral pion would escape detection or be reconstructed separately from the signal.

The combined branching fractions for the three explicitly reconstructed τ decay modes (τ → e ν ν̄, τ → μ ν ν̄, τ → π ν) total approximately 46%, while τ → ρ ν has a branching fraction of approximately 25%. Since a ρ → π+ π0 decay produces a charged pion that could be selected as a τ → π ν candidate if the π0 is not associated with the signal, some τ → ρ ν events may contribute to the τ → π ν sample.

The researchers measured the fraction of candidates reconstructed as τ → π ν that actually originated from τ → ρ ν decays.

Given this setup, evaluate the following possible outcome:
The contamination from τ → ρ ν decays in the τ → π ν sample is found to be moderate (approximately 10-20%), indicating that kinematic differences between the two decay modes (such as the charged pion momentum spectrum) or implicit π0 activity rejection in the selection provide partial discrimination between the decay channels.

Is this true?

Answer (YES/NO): NO